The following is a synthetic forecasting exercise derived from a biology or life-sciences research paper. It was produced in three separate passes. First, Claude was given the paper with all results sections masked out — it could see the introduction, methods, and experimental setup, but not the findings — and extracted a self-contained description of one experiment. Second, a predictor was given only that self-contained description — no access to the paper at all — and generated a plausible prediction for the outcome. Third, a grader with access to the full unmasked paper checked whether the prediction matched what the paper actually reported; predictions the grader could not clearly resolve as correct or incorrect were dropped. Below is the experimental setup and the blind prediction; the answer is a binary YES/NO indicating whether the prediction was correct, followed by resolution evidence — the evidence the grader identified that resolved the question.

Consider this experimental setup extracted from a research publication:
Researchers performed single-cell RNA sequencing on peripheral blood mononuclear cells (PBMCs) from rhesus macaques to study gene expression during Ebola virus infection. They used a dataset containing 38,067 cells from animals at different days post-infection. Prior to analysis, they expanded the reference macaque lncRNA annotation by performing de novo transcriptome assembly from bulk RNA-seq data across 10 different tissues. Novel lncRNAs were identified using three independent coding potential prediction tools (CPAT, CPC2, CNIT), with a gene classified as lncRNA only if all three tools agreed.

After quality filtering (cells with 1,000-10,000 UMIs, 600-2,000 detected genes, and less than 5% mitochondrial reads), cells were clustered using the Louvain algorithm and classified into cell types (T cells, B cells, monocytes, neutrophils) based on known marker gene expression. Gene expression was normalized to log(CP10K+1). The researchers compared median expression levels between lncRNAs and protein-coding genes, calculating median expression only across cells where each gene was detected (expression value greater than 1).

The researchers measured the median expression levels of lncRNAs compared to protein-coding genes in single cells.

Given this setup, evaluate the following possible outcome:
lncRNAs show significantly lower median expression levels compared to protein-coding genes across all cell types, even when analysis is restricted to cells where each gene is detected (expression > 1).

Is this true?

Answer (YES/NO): NO